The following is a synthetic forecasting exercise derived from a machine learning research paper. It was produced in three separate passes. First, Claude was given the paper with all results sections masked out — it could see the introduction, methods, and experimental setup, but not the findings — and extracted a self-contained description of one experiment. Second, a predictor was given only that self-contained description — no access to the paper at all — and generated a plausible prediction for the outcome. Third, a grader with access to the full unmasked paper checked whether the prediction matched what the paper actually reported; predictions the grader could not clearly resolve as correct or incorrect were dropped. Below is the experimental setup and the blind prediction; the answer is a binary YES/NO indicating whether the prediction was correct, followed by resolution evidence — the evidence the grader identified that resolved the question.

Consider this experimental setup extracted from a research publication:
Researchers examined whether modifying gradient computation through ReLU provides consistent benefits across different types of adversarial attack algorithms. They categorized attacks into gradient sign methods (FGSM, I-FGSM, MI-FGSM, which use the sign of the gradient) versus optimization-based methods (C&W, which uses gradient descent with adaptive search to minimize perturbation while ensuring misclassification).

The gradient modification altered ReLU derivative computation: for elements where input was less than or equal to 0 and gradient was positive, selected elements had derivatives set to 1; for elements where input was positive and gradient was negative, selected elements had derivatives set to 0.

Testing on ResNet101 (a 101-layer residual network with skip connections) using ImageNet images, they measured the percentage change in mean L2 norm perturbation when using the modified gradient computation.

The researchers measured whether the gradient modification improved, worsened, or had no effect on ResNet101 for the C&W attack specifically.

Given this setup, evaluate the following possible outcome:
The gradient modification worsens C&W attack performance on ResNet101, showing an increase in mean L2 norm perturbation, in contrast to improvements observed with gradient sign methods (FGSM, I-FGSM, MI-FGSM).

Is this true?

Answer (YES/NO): YES